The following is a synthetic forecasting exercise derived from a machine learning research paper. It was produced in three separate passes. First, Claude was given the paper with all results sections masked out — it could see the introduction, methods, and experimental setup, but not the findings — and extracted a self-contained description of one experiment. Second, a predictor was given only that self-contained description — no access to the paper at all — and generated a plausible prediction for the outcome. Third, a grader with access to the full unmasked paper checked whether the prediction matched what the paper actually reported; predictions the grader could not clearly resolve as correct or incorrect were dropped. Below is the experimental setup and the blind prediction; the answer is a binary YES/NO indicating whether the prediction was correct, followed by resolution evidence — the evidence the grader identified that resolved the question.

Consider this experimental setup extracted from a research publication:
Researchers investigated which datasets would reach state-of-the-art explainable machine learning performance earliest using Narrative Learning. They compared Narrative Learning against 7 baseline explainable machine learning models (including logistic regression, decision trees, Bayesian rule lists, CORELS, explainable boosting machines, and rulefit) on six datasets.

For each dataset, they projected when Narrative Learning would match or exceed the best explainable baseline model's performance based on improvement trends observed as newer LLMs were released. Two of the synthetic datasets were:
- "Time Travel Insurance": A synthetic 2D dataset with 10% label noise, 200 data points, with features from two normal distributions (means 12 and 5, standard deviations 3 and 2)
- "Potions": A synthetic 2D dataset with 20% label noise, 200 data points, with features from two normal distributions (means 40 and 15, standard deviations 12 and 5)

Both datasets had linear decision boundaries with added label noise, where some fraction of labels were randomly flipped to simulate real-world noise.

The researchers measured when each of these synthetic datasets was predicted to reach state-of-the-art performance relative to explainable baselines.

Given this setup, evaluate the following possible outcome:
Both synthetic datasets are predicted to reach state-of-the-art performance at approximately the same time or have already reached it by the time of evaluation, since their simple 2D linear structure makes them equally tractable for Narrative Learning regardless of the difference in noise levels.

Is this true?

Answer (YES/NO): NO